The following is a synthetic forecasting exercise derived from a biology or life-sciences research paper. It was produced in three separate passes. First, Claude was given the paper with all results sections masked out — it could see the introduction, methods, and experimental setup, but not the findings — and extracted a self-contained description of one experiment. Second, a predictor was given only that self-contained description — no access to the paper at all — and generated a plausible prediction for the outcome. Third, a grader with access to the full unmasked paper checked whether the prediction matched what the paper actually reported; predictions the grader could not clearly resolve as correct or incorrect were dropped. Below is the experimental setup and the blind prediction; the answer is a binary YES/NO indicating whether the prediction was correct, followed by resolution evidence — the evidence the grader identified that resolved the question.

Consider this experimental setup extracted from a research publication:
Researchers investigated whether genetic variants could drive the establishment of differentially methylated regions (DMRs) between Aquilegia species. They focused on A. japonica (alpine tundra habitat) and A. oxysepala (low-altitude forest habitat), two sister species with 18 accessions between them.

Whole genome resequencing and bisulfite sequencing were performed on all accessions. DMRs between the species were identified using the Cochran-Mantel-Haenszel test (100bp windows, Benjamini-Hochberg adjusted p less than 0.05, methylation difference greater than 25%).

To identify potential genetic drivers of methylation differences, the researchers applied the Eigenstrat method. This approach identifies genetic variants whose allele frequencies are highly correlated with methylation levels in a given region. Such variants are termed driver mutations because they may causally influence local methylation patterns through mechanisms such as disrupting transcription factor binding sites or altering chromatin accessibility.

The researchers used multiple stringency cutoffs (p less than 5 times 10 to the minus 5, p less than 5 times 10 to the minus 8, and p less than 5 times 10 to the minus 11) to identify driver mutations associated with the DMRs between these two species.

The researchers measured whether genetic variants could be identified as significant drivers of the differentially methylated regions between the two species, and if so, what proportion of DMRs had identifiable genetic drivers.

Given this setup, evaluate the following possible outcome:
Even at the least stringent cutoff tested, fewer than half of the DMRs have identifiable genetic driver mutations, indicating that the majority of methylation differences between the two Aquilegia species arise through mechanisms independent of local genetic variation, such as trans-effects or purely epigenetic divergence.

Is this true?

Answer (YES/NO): YES